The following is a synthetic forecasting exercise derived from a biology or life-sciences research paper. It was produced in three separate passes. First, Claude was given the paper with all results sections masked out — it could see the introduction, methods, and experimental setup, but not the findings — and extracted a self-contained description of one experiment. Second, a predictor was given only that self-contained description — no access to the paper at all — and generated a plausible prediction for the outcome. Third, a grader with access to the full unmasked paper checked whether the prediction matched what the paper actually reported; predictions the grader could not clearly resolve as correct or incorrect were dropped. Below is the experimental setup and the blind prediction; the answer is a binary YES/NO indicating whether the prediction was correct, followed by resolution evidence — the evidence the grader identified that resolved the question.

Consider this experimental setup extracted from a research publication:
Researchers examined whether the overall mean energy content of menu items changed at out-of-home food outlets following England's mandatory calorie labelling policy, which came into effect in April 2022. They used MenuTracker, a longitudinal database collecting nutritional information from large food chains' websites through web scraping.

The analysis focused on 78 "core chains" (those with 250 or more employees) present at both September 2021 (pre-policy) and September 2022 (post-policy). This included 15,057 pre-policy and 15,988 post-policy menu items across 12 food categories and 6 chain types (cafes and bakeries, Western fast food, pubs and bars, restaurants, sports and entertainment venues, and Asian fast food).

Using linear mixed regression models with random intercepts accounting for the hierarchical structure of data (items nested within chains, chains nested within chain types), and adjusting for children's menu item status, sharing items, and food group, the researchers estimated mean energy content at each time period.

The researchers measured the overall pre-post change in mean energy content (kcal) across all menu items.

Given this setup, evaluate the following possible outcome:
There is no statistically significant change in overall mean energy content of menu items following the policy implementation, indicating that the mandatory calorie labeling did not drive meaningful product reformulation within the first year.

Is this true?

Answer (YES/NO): NO